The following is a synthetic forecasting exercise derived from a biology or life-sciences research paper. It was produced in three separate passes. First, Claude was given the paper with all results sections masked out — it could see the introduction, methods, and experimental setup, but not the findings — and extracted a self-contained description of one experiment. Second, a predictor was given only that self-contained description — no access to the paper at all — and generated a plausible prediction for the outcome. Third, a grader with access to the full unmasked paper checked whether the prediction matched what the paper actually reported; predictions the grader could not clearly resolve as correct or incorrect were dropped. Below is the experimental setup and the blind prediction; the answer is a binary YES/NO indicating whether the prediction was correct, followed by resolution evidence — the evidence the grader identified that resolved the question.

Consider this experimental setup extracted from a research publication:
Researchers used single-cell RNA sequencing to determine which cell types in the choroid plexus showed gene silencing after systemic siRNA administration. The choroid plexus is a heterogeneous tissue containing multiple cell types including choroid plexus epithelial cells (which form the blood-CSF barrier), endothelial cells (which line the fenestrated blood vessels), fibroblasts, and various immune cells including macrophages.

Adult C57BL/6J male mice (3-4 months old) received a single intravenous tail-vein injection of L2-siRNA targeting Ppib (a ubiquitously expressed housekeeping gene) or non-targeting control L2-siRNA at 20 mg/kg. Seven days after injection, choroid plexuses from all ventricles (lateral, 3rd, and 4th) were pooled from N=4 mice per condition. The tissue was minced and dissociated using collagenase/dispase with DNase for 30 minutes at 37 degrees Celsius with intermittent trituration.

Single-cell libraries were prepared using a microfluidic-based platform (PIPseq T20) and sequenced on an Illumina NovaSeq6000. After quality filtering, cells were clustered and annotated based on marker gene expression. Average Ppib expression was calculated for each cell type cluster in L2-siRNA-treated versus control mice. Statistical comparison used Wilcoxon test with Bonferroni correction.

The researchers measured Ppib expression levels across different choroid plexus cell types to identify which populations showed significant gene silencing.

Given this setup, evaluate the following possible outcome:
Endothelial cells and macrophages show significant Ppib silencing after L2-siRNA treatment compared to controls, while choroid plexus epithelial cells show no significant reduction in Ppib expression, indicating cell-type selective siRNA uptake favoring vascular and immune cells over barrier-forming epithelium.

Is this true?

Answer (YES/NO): NO